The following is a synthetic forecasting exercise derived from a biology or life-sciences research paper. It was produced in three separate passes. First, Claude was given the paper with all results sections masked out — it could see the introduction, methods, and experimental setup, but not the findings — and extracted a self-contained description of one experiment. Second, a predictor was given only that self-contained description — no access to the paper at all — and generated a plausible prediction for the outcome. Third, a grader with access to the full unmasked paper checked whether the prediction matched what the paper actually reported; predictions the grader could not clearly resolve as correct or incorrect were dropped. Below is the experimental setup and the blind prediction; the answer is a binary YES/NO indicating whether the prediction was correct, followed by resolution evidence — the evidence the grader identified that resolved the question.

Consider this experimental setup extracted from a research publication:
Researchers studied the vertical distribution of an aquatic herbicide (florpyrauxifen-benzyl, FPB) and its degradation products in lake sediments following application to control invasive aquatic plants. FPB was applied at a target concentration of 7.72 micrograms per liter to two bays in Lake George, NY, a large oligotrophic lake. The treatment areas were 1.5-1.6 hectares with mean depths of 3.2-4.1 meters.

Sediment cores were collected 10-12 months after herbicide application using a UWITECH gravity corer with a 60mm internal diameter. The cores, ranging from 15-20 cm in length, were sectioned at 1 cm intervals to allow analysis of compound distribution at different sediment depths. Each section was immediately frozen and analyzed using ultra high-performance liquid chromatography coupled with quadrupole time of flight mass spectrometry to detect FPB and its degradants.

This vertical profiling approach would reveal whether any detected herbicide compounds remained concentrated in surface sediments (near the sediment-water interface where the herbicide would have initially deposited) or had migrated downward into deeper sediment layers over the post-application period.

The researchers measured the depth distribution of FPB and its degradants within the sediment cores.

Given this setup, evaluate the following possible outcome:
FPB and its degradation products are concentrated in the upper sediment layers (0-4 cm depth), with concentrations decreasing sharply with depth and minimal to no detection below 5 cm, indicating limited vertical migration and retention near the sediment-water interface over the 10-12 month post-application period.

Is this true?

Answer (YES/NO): NO